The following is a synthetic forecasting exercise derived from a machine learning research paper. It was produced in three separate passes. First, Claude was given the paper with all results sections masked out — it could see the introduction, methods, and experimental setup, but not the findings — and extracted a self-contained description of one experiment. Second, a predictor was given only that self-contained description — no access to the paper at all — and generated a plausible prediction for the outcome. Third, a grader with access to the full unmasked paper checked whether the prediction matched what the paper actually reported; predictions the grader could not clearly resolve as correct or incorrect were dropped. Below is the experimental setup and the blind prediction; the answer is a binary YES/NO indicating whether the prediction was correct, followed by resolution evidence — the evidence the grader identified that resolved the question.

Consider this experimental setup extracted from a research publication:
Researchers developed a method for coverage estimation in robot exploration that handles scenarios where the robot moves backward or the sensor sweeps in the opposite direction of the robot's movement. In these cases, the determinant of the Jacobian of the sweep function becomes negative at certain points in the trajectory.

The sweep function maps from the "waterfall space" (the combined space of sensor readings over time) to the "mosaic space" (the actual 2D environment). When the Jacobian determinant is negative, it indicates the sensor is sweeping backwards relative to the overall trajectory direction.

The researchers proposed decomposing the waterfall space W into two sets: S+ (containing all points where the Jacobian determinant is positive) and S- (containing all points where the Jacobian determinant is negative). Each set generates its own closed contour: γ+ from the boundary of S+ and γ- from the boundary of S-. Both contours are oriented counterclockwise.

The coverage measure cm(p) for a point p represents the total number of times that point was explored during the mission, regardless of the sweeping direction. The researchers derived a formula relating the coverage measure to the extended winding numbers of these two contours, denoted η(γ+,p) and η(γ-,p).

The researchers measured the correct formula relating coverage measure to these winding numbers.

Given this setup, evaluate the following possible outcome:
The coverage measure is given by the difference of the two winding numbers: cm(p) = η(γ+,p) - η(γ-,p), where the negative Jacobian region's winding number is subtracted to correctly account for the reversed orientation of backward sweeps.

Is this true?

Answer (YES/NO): NO